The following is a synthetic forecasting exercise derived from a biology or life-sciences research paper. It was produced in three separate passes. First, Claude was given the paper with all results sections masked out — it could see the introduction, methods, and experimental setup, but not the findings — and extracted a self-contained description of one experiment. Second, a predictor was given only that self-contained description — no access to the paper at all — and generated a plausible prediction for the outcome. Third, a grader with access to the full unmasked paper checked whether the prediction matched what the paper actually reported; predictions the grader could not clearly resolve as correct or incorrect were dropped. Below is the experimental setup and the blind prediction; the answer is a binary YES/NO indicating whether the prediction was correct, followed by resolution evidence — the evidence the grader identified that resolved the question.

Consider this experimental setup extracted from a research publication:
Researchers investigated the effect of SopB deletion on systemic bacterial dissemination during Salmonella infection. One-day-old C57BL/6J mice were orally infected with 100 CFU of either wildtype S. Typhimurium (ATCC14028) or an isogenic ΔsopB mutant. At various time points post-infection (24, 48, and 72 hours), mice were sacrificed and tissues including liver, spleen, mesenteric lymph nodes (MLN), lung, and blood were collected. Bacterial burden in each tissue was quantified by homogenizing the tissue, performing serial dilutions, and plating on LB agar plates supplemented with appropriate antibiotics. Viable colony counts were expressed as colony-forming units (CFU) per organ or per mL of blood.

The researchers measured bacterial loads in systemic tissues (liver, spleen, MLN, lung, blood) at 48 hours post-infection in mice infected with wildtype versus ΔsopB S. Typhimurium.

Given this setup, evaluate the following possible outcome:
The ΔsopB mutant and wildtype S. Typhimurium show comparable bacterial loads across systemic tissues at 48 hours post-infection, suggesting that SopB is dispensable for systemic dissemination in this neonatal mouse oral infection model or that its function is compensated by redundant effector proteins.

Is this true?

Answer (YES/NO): YES